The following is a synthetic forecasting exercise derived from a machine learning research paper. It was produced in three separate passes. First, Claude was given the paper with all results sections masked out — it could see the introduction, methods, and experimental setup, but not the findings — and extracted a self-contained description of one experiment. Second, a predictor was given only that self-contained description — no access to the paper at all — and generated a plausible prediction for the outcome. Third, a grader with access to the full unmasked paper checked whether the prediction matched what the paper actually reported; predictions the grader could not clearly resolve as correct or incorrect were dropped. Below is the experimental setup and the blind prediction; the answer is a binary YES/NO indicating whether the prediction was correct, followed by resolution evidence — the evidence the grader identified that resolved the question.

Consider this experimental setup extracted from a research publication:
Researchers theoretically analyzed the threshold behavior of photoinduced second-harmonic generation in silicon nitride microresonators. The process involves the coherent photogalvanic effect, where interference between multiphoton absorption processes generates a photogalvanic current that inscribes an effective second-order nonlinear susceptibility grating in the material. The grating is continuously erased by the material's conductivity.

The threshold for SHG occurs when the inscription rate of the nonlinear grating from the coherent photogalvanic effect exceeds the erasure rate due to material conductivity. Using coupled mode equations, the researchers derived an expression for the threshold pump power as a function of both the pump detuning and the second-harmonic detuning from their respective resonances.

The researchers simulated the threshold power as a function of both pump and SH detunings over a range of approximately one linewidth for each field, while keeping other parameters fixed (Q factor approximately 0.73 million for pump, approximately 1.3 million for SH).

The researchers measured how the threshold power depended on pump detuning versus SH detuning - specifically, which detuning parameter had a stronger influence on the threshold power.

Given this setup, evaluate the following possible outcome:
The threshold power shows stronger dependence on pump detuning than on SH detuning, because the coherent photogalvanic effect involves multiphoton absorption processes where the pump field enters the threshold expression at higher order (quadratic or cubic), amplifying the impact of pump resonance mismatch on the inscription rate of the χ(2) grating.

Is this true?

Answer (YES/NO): YES